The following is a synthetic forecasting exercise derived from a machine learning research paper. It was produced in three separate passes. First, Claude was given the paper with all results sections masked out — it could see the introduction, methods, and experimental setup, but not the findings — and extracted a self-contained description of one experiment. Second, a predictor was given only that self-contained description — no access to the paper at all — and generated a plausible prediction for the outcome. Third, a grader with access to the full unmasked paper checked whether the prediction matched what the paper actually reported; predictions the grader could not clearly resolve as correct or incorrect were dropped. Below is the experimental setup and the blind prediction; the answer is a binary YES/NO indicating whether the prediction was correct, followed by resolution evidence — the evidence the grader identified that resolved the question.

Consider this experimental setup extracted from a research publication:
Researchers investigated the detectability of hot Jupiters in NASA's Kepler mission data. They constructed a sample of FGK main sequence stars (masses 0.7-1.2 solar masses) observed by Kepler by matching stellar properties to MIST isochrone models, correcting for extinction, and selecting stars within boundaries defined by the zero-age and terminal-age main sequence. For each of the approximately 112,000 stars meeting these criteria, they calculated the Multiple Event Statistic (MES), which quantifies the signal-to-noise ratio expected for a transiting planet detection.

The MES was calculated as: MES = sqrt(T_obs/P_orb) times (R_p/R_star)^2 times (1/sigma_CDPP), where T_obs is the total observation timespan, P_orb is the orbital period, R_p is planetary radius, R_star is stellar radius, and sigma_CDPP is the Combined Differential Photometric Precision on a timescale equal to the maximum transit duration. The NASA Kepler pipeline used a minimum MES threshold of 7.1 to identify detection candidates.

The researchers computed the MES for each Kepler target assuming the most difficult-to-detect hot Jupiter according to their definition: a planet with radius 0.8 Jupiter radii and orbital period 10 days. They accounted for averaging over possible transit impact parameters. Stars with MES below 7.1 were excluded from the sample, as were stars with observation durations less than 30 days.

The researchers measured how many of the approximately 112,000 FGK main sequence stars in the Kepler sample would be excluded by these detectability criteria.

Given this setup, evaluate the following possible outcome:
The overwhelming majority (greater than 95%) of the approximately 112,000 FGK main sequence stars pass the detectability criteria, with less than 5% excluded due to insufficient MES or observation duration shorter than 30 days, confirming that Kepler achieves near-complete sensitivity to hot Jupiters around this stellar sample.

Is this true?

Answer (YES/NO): YES